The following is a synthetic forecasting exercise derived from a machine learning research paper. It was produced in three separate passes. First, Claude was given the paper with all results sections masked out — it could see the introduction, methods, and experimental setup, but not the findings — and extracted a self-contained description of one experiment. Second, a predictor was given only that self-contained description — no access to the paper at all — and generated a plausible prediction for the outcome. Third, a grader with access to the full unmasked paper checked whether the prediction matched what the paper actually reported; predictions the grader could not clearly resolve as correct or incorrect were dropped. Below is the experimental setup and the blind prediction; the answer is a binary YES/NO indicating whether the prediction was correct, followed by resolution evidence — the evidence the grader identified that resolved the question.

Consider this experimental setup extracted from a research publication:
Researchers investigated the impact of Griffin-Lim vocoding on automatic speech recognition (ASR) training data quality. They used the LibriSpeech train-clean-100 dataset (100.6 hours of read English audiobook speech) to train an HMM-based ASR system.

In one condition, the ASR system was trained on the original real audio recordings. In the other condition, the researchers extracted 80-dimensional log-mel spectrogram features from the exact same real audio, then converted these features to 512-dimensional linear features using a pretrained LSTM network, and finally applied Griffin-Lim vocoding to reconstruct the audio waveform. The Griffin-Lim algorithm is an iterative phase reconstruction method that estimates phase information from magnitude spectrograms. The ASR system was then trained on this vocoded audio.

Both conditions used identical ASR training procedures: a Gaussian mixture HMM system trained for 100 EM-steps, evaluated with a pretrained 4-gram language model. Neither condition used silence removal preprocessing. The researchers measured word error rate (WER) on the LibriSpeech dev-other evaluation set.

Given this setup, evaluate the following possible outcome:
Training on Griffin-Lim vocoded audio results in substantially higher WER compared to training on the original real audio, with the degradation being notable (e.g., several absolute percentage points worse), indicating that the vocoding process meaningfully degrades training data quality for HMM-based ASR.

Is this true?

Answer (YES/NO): NO